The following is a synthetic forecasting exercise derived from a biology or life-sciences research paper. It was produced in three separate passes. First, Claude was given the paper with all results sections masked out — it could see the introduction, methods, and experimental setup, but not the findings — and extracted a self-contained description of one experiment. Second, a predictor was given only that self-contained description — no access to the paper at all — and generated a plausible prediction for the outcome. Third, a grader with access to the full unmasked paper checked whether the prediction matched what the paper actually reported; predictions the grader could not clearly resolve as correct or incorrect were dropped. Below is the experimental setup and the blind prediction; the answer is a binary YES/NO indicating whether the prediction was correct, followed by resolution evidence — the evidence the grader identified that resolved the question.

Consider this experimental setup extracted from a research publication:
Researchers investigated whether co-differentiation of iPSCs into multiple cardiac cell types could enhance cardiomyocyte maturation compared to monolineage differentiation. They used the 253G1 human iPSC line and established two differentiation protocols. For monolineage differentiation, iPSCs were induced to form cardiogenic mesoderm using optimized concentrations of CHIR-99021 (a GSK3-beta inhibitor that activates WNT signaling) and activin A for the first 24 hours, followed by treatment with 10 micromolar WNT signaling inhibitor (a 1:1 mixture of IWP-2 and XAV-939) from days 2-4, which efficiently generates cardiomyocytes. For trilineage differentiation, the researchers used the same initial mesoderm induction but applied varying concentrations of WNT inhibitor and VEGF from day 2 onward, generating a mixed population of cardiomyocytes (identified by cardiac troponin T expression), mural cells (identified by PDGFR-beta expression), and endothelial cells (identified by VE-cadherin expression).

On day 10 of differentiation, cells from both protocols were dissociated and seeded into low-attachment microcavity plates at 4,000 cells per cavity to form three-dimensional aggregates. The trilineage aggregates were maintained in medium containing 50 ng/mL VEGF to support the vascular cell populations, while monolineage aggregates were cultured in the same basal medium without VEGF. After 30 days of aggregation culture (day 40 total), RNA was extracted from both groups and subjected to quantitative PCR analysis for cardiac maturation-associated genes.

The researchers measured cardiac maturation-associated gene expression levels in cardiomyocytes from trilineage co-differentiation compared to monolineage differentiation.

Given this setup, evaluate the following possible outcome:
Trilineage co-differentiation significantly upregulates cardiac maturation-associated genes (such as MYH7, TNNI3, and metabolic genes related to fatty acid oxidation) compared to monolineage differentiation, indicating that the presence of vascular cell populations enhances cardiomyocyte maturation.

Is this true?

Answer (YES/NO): NO